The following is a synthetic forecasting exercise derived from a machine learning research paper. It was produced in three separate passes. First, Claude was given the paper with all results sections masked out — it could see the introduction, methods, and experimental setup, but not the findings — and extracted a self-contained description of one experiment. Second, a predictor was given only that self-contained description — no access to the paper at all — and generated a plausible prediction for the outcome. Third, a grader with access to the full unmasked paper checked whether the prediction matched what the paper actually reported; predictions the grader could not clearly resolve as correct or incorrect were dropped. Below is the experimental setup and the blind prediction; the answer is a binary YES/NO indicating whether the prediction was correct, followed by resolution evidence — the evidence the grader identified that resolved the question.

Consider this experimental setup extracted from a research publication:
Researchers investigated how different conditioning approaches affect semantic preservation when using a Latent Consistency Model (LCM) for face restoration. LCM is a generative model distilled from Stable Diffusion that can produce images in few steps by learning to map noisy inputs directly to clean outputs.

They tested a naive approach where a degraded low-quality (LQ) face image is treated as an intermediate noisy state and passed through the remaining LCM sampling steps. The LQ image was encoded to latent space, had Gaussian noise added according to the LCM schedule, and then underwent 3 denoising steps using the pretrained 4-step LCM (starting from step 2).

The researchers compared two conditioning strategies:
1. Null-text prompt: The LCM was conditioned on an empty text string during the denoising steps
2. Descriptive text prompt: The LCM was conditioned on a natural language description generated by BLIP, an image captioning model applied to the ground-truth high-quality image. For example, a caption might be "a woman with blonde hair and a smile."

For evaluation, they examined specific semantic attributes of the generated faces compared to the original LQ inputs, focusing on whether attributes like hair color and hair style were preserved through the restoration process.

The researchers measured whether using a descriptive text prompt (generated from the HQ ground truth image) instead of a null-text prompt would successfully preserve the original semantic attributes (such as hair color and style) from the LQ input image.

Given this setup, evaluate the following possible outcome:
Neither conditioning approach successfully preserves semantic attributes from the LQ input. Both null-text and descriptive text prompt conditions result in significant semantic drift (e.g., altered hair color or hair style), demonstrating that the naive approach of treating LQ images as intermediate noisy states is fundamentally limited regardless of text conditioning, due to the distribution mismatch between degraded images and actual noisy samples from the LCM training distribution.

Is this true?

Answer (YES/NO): YES